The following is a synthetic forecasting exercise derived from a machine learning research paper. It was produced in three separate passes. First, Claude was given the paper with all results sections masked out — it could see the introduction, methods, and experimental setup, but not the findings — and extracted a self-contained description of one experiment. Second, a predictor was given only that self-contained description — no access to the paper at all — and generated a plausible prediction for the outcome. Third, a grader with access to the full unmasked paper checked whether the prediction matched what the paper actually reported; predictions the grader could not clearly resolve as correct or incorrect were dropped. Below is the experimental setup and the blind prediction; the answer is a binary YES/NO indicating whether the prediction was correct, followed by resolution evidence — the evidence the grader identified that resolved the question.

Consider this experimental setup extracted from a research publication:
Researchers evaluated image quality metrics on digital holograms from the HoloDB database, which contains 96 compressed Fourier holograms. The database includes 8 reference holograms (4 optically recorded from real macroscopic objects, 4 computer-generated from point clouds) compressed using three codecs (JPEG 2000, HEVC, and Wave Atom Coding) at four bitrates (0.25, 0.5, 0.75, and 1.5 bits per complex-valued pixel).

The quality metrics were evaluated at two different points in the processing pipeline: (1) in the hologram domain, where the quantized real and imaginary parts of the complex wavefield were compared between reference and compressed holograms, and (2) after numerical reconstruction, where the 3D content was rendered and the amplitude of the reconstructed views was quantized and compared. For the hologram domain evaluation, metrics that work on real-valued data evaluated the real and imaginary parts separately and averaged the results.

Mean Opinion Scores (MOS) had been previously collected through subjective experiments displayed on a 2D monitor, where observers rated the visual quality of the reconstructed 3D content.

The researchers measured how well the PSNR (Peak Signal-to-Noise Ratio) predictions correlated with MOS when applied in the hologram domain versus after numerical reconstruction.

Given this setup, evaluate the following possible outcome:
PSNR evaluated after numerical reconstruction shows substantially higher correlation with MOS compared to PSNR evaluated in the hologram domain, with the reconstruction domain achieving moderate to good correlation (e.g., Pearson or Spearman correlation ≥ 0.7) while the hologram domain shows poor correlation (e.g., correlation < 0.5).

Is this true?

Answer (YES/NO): NO